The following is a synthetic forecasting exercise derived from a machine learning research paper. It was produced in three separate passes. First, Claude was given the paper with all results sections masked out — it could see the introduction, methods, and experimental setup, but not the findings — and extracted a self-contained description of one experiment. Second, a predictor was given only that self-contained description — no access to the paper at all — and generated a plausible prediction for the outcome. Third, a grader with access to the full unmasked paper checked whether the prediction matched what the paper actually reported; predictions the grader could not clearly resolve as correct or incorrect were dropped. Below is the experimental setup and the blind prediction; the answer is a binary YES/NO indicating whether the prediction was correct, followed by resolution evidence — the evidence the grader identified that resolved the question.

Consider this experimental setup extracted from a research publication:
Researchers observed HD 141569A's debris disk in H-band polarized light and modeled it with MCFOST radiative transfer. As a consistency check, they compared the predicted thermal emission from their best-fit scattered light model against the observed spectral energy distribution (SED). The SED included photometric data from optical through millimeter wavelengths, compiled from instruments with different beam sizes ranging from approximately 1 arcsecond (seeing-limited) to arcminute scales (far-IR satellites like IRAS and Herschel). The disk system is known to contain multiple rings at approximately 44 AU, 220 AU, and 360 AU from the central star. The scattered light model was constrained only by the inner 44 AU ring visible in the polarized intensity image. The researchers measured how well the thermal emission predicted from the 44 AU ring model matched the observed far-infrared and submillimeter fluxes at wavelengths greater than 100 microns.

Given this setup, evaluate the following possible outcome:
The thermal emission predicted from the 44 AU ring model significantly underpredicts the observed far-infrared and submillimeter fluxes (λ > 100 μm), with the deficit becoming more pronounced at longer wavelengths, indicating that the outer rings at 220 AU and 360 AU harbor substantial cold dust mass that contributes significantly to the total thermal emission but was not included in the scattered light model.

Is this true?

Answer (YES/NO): NO